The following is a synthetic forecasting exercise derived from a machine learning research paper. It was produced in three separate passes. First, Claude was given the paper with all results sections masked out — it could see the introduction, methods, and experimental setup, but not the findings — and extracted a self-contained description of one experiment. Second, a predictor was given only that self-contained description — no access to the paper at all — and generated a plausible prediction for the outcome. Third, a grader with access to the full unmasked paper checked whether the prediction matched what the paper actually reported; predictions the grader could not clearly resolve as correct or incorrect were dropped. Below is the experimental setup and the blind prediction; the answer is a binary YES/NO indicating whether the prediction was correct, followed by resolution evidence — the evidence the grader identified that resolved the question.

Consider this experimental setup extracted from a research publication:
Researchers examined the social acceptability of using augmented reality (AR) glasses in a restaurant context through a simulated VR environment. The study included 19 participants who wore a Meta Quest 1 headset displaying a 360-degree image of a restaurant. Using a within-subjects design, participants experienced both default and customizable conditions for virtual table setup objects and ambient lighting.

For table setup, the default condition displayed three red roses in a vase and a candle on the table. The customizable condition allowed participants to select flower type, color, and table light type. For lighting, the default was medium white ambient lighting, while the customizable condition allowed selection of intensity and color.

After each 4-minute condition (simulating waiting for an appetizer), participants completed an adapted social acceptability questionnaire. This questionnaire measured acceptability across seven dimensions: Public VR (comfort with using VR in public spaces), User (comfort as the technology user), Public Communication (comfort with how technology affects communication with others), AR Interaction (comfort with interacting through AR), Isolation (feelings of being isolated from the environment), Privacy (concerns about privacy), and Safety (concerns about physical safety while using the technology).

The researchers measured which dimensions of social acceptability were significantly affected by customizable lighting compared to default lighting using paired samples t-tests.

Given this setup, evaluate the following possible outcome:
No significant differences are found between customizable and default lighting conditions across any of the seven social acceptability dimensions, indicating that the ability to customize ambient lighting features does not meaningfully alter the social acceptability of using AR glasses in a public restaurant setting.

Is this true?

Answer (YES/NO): NO